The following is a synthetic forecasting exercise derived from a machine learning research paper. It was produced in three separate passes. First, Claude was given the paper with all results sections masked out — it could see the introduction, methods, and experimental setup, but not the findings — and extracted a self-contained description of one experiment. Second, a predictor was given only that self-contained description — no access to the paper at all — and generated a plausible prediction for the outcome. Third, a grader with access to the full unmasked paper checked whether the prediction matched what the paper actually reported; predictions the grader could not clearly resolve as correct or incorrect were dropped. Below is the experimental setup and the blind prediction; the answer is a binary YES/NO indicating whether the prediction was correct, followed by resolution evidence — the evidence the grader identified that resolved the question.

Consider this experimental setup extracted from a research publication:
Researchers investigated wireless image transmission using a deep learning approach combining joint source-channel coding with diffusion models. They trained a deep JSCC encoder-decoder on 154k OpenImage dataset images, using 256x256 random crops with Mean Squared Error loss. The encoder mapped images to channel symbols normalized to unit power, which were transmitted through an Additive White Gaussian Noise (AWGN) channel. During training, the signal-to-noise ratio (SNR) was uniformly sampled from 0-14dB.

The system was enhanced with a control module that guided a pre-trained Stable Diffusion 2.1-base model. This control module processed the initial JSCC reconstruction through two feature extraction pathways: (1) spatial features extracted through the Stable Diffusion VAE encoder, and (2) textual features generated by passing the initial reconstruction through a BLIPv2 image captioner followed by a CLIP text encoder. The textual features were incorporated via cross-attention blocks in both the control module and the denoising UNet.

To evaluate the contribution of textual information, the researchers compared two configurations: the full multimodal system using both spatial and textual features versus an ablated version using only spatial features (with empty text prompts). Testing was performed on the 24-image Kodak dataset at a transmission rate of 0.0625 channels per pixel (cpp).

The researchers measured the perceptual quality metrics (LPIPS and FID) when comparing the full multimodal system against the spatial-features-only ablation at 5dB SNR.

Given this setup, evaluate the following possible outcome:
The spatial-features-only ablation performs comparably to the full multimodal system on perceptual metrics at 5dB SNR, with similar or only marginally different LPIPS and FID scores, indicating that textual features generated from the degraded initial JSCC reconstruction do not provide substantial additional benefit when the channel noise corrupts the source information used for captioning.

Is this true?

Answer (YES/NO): NO